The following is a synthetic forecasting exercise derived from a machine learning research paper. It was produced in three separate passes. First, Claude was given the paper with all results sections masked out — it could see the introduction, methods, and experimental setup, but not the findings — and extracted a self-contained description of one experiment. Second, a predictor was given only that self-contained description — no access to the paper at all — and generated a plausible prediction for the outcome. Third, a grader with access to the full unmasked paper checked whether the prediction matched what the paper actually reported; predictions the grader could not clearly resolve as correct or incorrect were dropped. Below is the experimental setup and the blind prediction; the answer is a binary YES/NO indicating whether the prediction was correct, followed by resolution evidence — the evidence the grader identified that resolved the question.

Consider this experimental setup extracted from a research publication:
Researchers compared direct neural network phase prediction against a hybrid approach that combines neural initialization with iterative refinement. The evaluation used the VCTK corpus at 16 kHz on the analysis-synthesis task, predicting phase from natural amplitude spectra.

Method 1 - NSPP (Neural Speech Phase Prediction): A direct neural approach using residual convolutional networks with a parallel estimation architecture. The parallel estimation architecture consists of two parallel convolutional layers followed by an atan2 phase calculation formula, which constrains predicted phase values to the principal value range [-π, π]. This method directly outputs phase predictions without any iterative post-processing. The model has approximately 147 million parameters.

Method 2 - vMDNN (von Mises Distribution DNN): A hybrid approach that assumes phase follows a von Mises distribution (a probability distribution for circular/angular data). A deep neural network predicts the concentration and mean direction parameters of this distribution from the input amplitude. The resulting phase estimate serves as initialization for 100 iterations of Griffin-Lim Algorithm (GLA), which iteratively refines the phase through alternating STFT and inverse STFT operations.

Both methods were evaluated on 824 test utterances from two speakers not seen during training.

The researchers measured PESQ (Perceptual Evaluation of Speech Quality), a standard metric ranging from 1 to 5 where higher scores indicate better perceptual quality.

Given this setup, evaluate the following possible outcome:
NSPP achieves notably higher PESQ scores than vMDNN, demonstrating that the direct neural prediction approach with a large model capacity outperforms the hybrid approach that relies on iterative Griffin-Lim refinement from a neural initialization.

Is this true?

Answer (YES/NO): YES